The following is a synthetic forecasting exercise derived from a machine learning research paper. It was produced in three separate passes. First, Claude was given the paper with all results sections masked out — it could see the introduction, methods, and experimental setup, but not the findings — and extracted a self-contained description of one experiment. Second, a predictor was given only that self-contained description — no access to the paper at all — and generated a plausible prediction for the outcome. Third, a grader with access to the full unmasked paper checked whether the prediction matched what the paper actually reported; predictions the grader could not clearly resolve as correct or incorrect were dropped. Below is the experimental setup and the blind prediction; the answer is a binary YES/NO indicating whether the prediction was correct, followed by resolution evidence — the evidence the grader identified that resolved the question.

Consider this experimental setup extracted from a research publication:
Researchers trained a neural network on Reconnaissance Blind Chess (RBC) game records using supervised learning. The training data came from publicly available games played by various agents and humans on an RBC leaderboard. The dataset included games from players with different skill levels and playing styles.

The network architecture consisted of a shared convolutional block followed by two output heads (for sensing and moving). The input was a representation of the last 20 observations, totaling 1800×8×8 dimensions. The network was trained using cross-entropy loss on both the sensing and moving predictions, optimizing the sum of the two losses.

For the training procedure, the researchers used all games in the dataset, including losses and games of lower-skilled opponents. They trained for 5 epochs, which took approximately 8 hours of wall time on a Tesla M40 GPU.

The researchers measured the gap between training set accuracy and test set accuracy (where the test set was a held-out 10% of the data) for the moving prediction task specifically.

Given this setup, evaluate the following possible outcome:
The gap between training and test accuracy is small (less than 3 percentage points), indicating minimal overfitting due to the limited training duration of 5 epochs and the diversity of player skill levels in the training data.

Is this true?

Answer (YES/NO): NO